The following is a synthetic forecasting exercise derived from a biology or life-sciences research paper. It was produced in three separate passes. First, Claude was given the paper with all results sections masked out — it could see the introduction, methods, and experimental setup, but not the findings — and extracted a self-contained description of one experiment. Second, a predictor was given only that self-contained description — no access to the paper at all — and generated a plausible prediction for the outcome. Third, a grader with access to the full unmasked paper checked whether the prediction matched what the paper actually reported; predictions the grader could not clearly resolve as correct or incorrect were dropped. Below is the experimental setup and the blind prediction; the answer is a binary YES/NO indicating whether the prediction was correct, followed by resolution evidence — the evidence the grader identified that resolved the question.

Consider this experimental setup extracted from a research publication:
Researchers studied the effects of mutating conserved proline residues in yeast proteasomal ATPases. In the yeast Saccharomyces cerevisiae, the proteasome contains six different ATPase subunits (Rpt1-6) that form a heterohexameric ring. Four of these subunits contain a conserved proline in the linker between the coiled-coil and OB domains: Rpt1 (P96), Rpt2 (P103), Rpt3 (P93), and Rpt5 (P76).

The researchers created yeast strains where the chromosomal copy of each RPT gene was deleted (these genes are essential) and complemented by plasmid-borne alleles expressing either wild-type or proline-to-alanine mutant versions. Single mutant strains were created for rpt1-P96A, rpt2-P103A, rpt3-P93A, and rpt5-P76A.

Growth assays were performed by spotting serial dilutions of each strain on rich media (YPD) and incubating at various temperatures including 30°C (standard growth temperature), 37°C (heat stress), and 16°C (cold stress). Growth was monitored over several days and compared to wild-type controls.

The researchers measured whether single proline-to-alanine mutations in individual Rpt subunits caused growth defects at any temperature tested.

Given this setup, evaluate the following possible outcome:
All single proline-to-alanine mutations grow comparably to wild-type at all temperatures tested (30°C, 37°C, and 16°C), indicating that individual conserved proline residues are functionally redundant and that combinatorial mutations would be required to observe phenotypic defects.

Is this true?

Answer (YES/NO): YES